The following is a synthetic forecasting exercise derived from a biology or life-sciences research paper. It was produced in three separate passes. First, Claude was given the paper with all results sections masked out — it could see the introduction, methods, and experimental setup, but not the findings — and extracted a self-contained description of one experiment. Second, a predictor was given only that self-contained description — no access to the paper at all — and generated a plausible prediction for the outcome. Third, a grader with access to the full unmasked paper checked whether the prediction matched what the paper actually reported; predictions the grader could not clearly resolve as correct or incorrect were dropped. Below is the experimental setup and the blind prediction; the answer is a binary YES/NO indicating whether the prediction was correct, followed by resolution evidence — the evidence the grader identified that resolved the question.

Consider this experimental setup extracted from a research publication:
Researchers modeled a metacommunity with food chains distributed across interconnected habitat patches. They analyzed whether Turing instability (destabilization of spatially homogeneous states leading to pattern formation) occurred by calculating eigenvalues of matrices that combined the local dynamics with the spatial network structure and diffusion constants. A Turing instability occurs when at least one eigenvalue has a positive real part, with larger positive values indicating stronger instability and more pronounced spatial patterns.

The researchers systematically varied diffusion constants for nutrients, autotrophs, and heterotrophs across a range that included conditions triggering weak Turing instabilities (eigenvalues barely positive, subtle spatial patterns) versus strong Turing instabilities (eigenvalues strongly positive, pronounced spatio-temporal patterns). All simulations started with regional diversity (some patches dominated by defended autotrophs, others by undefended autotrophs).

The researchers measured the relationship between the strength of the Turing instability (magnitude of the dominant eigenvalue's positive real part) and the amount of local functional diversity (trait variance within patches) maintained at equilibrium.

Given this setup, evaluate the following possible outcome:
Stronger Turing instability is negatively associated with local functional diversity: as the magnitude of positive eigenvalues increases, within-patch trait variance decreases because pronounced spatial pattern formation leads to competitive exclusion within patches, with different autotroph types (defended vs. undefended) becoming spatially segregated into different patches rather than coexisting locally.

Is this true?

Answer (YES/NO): NO